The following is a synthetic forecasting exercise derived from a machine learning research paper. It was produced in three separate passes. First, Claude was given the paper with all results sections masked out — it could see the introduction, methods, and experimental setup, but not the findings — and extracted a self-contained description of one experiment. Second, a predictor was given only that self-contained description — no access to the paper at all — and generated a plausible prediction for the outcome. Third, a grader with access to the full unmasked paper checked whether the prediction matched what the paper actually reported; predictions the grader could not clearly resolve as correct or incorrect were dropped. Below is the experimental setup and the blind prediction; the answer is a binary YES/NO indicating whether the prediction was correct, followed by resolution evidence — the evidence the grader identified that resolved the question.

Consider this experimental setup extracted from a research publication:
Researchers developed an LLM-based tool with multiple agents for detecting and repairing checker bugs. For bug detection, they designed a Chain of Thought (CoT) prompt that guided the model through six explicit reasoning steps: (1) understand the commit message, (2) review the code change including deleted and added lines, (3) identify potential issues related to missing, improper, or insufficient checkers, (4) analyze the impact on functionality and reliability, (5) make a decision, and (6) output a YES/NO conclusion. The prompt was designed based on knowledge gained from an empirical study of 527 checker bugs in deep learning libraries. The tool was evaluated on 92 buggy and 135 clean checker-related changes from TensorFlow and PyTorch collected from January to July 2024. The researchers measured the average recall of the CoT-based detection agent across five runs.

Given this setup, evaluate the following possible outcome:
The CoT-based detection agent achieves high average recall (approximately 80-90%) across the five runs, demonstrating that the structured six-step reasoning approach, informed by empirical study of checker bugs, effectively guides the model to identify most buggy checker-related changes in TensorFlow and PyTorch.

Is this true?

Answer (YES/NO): NO